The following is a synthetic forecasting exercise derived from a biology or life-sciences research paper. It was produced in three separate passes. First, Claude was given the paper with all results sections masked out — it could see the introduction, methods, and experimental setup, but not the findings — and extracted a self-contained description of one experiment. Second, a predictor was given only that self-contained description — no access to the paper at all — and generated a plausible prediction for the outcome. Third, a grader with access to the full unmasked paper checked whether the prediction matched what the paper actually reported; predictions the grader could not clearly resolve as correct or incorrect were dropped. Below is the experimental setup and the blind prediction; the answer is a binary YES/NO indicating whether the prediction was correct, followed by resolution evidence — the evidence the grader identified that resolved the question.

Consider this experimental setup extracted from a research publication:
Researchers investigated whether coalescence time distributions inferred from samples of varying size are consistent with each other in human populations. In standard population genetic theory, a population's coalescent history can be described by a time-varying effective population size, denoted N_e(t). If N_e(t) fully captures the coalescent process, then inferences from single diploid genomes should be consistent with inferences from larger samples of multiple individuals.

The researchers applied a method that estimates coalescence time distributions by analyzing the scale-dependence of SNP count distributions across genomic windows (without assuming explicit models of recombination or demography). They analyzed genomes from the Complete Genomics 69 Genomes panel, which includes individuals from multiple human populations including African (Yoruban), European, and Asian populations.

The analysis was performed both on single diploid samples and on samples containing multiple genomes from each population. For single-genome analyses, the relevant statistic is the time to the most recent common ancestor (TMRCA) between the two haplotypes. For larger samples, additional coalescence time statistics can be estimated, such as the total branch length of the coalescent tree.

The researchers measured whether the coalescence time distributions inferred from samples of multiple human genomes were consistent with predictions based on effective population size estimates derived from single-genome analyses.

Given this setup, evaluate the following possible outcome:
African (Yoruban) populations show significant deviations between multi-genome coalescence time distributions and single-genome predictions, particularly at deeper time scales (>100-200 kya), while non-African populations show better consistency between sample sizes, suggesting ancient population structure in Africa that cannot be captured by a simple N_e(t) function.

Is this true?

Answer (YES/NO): NO